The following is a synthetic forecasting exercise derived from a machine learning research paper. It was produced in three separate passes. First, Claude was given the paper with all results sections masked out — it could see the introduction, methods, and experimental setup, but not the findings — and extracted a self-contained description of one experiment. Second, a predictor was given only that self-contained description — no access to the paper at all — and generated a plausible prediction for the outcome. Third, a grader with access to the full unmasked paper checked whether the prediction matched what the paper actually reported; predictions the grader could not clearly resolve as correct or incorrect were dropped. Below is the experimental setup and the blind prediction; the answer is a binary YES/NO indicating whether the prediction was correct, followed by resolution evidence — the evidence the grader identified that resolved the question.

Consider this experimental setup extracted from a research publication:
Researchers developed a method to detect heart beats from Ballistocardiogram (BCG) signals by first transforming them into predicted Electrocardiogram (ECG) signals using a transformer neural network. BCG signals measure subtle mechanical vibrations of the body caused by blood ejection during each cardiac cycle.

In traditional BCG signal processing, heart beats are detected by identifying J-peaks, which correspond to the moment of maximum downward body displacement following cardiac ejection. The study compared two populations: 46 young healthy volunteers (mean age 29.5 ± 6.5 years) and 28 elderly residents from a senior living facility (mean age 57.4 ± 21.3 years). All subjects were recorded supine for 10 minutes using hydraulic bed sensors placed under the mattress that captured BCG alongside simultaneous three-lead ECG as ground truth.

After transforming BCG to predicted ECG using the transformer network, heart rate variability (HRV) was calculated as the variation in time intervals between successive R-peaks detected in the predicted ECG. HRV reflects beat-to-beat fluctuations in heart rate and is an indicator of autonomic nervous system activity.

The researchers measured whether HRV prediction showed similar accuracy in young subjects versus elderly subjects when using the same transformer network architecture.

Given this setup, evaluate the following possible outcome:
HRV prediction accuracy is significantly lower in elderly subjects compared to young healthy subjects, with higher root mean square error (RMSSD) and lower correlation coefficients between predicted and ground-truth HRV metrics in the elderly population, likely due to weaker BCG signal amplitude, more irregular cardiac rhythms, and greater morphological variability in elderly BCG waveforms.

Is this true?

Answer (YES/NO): YES